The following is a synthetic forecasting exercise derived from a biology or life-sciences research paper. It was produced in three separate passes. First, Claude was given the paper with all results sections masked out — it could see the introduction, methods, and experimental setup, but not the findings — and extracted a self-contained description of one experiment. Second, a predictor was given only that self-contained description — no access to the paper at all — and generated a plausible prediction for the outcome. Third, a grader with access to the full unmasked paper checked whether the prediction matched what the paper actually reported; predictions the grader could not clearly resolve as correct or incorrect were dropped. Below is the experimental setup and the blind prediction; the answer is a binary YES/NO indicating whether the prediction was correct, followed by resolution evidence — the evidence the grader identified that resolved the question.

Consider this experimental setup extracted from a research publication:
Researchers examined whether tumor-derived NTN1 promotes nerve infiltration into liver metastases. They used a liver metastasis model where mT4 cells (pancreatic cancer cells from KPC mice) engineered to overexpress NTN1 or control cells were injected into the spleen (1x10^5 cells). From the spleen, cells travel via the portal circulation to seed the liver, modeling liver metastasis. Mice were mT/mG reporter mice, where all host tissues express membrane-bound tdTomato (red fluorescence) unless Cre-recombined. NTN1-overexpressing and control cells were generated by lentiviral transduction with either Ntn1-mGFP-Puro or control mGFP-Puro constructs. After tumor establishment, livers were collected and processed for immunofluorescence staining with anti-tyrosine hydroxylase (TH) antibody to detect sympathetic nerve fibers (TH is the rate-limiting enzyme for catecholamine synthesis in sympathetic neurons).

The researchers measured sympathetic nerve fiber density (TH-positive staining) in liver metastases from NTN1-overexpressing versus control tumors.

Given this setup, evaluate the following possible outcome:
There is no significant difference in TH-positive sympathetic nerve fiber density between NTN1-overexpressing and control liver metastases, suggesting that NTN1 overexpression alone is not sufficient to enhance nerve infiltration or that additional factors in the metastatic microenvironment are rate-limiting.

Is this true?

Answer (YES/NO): NO